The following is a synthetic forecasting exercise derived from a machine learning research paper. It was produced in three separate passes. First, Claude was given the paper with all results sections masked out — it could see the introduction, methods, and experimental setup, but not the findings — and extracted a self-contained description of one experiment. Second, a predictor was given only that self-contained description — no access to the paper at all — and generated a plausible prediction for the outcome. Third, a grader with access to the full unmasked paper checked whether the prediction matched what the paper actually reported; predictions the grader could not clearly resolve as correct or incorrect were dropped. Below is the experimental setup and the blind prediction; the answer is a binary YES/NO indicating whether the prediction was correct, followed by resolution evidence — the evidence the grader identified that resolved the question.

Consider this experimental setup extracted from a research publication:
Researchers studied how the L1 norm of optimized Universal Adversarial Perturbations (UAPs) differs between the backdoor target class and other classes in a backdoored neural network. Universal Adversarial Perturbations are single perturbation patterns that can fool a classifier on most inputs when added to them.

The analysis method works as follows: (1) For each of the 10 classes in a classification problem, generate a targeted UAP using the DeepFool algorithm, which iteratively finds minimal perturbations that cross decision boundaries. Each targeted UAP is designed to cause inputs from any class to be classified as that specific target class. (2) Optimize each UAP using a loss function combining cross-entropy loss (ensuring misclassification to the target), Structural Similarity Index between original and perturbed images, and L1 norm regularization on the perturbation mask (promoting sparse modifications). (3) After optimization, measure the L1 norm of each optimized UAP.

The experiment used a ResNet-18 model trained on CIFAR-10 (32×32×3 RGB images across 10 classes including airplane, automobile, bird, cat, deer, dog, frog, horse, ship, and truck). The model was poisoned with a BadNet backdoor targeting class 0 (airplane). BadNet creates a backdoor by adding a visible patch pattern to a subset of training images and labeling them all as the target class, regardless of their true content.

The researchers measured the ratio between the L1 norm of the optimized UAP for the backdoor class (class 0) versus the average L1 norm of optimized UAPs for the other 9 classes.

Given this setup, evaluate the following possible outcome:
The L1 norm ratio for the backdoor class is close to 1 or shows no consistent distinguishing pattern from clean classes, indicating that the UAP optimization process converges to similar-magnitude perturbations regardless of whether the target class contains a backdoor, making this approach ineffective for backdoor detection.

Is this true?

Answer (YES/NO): NO